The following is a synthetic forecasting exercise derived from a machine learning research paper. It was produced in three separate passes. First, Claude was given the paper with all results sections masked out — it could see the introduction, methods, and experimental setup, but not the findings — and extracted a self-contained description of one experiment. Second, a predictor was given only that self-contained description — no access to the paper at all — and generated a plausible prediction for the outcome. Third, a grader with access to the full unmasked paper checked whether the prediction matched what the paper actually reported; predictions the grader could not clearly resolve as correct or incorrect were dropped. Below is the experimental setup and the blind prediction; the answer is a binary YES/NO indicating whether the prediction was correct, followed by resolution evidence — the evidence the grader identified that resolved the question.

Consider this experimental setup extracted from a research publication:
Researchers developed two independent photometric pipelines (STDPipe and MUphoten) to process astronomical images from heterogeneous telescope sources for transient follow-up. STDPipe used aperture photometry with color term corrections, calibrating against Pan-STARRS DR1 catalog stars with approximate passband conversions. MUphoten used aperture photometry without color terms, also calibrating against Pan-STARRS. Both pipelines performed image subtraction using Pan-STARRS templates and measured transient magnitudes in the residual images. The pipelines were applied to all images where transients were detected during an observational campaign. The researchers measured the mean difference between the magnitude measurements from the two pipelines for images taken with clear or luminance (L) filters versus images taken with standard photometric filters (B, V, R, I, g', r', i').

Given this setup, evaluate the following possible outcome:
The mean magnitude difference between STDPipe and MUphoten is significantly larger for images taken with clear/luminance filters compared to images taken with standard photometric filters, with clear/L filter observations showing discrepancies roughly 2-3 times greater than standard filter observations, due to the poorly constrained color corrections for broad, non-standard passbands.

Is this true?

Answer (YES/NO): YES